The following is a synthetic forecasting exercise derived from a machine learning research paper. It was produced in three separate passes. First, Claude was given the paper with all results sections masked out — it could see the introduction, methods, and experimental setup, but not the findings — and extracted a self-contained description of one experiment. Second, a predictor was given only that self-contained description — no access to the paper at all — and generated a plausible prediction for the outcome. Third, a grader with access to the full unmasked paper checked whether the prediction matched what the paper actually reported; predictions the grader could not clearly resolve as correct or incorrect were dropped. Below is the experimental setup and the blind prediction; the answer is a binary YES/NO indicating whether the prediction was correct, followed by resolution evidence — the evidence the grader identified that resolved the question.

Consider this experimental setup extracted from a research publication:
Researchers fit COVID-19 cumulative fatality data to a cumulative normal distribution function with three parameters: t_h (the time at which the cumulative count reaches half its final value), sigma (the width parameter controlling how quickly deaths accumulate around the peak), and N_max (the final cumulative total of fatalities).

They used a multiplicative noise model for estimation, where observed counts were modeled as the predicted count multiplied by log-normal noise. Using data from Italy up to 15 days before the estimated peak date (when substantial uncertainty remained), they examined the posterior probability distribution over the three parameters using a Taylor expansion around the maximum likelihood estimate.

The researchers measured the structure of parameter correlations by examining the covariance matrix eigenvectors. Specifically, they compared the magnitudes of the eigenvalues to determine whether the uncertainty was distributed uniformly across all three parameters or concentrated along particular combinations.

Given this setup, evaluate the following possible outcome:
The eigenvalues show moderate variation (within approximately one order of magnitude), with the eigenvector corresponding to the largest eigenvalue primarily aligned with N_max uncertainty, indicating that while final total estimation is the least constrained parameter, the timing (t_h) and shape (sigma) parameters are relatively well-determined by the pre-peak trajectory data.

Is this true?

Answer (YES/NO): NO